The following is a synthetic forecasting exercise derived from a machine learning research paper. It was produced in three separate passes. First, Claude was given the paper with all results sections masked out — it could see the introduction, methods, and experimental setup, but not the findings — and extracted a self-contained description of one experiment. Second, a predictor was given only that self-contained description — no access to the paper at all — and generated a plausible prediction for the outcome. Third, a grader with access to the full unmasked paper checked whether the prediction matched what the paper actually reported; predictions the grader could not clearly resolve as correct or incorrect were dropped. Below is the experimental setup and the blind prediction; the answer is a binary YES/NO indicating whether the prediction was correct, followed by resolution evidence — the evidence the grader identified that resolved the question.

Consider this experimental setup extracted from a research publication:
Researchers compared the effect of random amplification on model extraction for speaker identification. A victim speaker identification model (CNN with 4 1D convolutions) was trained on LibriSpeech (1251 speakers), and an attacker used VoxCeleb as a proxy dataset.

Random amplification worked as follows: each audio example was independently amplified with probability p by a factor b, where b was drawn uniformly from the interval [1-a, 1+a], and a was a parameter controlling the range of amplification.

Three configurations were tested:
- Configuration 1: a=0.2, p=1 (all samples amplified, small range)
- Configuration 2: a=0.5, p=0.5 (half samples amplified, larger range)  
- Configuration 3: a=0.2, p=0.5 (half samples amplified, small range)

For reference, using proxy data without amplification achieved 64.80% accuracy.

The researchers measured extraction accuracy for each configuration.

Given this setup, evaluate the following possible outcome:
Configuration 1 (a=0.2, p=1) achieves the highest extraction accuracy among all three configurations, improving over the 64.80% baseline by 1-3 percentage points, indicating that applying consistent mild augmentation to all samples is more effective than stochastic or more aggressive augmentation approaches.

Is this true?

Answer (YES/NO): NO